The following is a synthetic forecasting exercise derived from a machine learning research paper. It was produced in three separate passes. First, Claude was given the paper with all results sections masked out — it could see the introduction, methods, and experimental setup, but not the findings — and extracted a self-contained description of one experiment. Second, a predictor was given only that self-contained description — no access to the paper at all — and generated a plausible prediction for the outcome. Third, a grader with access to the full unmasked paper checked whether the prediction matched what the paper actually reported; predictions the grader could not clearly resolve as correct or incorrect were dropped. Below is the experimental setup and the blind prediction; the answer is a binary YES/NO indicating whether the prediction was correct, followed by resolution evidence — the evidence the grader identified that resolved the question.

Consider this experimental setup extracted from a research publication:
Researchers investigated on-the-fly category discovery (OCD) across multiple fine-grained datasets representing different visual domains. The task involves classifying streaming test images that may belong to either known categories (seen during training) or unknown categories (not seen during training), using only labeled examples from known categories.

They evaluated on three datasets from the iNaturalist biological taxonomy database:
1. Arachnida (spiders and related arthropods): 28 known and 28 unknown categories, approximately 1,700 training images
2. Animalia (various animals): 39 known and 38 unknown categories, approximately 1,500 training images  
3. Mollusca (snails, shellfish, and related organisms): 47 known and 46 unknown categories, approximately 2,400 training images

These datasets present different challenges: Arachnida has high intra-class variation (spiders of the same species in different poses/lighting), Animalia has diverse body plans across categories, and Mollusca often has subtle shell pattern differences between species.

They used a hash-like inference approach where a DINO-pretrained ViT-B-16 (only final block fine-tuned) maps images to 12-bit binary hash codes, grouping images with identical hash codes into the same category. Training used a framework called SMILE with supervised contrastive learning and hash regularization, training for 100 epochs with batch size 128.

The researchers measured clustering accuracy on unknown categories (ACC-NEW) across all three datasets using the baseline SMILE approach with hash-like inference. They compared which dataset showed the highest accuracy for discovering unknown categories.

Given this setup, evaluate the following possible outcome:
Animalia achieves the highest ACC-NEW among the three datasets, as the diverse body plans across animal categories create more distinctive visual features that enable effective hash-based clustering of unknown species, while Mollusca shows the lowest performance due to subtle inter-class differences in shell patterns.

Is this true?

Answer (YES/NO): NO